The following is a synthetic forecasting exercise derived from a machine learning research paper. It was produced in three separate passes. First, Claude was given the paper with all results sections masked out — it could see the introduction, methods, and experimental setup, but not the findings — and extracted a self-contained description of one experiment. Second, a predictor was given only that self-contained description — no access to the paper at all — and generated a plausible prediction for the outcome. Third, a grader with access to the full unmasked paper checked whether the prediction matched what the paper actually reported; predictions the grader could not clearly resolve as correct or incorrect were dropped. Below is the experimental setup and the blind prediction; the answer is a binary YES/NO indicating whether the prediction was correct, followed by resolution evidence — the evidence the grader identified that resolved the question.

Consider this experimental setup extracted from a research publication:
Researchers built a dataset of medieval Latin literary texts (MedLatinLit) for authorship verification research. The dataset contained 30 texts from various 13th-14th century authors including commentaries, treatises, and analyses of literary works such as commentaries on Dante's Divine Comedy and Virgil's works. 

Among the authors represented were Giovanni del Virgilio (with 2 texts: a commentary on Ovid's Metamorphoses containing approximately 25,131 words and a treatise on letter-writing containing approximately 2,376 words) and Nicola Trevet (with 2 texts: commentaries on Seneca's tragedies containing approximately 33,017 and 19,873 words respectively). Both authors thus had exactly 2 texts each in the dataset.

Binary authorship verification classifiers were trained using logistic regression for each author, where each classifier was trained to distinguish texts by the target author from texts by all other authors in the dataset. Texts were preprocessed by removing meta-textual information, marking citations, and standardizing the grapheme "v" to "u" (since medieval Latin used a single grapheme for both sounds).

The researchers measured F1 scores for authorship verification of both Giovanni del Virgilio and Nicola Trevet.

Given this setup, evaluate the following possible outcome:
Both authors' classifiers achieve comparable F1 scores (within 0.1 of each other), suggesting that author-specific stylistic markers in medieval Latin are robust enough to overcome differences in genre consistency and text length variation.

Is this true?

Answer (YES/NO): NO